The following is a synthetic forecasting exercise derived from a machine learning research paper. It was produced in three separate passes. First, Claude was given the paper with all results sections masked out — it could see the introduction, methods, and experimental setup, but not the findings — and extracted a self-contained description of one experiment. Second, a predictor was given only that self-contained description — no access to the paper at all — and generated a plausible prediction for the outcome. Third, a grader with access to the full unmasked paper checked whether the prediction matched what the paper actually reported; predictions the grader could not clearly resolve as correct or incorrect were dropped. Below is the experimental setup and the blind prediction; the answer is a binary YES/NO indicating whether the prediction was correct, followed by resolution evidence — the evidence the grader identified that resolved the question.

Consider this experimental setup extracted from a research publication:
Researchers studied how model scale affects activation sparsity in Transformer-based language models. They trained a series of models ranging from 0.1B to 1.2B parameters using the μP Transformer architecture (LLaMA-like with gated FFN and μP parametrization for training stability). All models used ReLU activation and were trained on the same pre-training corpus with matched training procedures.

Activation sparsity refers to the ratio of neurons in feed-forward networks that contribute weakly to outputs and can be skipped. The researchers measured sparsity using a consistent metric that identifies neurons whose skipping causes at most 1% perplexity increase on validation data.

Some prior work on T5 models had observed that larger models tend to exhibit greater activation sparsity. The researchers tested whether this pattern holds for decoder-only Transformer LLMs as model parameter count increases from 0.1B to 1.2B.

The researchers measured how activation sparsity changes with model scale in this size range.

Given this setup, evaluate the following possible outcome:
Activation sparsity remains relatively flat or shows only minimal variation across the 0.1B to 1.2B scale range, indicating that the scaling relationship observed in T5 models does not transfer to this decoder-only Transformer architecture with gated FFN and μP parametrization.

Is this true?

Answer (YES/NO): YES